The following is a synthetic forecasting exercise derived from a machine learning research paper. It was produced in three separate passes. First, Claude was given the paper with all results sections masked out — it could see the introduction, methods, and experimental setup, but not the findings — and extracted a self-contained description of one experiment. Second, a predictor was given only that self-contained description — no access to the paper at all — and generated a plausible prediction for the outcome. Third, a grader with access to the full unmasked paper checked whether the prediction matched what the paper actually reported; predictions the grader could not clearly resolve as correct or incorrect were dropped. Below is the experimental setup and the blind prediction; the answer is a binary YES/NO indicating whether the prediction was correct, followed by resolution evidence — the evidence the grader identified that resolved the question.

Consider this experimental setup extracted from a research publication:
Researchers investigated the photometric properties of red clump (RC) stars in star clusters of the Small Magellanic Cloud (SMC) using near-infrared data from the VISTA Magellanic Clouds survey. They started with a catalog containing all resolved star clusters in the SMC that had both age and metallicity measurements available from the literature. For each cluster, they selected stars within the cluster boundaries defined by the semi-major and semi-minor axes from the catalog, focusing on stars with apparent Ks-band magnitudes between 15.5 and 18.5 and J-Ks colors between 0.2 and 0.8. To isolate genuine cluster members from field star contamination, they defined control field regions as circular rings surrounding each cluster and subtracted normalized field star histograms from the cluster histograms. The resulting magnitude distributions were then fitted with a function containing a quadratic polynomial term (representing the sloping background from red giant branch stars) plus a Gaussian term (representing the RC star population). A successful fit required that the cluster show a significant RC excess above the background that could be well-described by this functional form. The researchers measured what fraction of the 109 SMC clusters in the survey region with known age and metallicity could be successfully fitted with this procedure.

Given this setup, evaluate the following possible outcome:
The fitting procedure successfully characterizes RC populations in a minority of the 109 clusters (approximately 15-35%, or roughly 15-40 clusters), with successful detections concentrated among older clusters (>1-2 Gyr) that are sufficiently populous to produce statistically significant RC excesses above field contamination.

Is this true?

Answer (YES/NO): YES